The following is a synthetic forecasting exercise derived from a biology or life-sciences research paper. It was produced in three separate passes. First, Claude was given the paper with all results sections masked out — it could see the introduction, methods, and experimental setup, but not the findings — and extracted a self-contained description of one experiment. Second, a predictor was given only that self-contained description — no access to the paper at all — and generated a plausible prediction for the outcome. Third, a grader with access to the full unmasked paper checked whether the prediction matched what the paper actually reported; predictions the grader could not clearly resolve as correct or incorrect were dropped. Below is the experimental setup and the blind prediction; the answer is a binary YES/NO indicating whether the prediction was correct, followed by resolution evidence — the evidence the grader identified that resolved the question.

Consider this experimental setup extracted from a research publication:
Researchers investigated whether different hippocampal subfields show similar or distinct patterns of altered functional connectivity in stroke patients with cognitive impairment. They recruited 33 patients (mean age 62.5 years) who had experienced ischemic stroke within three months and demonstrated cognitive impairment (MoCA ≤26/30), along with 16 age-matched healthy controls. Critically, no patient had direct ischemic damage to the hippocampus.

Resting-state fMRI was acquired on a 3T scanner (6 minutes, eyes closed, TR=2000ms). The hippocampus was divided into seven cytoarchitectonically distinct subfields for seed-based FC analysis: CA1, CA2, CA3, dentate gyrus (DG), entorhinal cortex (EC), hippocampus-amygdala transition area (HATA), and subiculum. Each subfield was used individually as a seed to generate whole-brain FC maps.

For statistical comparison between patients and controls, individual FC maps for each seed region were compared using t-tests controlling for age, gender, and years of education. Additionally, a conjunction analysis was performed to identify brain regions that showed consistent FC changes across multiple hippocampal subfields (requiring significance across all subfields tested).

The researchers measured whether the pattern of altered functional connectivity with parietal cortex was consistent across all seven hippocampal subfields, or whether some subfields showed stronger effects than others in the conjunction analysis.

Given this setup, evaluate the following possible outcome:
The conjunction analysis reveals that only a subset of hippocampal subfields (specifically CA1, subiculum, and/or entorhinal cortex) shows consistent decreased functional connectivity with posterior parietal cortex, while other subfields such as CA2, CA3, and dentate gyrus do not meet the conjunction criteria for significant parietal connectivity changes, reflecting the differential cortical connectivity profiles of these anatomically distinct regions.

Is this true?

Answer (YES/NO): NO